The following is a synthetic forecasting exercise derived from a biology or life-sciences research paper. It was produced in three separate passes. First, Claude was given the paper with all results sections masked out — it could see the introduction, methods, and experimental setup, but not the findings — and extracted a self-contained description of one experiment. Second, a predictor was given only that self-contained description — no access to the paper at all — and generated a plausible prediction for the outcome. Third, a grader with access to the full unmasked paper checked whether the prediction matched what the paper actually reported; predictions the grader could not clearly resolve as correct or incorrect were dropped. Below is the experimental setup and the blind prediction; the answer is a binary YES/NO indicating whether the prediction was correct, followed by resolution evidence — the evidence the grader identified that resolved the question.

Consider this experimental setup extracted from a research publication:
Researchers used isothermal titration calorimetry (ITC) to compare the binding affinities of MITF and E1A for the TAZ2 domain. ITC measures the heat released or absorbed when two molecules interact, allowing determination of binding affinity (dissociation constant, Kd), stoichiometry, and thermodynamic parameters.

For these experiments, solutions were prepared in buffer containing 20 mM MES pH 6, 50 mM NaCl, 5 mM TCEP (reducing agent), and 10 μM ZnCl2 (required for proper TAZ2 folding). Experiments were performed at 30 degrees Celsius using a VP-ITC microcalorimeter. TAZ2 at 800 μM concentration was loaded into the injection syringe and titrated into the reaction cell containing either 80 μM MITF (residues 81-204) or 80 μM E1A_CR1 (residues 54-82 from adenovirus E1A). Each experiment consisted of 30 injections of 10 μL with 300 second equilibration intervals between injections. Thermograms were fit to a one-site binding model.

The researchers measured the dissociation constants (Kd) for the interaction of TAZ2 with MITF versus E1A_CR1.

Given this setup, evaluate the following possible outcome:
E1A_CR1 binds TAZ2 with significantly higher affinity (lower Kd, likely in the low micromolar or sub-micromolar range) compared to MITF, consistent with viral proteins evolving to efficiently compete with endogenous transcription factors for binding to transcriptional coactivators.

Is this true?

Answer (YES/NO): YES